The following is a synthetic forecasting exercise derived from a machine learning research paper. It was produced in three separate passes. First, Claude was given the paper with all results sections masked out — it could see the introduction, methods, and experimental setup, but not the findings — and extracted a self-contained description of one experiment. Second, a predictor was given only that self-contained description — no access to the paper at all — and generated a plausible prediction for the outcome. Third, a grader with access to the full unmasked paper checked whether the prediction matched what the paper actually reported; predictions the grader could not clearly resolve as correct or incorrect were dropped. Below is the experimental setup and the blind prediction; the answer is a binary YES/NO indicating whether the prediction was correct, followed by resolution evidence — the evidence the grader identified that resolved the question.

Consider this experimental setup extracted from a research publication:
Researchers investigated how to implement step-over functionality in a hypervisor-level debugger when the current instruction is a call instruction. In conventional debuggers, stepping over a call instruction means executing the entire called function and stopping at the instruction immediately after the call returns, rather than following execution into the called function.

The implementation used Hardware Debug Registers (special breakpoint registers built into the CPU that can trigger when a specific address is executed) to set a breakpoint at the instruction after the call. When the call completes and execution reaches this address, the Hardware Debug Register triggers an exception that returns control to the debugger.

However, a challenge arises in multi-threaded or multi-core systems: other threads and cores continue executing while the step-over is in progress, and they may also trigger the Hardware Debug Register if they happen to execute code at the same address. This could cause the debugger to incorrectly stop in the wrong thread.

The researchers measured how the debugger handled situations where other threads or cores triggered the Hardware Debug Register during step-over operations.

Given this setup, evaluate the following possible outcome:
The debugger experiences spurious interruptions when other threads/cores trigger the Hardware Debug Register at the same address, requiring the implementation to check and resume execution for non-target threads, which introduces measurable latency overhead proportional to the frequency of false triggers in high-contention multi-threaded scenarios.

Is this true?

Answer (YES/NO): NO